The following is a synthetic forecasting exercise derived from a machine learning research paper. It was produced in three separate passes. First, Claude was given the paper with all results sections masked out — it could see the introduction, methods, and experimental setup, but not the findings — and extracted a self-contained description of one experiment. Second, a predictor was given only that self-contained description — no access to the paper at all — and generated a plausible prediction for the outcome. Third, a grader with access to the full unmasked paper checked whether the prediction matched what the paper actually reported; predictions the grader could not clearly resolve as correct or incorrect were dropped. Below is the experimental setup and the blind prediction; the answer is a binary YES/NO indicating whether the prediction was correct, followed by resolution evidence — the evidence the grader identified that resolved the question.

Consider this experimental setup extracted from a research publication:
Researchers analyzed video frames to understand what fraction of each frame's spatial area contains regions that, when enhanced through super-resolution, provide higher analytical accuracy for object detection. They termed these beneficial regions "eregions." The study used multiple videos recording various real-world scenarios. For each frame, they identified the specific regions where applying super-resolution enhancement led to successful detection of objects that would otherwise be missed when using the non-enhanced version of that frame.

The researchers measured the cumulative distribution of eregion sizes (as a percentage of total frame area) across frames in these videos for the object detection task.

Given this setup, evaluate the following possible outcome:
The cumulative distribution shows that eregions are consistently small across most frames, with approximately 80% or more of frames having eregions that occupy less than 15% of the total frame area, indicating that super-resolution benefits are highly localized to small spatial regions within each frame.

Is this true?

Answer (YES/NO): NO